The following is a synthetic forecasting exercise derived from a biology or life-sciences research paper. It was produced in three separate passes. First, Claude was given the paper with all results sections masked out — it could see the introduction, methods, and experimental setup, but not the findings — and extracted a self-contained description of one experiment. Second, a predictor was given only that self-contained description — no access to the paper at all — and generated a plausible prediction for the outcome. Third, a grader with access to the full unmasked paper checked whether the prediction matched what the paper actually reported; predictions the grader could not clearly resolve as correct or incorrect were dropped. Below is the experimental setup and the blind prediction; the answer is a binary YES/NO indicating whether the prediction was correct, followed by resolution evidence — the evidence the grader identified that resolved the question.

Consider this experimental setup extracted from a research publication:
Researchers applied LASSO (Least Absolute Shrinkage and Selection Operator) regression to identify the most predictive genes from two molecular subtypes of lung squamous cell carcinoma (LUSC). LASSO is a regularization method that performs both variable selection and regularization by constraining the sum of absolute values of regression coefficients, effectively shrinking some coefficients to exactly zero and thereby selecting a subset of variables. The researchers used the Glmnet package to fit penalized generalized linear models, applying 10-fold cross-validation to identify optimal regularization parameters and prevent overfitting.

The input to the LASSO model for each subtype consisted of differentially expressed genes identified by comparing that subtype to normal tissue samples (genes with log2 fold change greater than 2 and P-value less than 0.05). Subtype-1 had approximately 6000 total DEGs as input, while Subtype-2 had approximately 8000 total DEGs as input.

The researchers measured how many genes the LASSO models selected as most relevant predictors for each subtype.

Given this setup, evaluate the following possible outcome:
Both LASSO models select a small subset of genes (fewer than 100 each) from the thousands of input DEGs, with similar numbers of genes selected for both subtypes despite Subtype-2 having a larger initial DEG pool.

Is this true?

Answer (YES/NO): YES